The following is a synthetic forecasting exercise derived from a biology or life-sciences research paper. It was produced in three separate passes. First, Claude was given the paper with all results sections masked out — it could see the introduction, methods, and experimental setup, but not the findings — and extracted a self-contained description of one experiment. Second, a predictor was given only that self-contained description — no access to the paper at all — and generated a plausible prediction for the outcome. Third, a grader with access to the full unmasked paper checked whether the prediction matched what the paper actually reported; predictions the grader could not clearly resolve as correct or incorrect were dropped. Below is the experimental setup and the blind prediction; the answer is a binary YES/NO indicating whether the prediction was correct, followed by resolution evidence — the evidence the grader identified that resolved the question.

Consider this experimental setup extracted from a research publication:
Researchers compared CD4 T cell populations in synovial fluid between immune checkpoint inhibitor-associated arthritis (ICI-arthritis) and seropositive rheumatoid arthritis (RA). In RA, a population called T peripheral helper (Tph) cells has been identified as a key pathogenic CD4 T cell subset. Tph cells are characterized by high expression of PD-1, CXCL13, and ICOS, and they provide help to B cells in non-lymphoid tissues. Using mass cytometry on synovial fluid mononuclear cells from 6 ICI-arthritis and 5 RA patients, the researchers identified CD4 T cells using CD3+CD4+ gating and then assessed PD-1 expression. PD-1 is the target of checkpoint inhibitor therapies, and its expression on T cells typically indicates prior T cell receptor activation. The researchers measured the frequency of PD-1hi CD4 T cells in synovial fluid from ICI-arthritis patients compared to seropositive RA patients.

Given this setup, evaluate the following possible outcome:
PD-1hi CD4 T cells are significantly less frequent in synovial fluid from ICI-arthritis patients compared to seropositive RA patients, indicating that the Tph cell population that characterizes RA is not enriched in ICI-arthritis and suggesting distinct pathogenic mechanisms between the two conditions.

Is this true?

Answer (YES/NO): YES